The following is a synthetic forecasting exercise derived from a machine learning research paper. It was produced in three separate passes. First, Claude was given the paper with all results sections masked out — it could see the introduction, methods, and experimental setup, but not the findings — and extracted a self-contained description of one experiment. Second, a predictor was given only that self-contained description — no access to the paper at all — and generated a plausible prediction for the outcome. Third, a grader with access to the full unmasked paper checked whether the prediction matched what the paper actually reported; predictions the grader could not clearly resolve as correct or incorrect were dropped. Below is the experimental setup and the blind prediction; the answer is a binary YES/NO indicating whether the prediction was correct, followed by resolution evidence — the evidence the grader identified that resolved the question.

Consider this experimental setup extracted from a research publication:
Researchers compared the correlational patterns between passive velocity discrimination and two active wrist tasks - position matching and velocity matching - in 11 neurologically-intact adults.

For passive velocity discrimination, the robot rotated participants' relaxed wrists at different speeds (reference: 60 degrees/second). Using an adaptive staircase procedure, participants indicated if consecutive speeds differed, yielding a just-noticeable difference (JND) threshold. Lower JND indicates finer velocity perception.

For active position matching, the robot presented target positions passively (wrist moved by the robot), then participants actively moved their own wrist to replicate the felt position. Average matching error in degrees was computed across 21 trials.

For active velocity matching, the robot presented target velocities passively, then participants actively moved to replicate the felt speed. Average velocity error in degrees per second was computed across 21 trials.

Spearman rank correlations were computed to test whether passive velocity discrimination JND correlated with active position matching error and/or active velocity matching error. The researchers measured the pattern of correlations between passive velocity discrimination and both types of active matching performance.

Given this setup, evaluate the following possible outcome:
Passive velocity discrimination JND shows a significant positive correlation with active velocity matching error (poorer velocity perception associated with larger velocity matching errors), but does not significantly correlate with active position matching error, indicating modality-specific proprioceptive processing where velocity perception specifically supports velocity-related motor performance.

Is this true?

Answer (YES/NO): NO